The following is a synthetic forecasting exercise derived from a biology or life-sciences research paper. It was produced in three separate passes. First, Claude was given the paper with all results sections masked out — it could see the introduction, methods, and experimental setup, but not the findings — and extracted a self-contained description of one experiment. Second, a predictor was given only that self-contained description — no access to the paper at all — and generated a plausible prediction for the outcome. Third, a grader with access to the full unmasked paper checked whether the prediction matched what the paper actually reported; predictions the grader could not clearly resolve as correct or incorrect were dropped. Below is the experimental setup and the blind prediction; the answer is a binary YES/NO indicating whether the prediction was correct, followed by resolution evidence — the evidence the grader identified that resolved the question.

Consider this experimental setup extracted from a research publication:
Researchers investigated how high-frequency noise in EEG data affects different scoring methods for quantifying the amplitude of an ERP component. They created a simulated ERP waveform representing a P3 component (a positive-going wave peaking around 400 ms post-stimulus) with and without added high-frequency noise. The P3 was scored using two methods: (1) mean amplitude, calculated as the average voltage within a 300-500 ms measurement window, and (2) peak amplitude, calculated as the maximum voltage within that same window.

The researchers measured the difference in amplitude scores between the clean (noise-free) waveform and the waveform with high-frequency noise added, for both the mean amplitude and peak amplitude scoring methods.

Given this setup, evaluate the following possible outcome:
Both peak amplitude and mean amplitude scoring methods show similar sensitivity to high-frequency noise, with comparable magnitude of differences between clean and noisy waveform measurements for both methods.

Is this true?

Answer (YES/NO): NO